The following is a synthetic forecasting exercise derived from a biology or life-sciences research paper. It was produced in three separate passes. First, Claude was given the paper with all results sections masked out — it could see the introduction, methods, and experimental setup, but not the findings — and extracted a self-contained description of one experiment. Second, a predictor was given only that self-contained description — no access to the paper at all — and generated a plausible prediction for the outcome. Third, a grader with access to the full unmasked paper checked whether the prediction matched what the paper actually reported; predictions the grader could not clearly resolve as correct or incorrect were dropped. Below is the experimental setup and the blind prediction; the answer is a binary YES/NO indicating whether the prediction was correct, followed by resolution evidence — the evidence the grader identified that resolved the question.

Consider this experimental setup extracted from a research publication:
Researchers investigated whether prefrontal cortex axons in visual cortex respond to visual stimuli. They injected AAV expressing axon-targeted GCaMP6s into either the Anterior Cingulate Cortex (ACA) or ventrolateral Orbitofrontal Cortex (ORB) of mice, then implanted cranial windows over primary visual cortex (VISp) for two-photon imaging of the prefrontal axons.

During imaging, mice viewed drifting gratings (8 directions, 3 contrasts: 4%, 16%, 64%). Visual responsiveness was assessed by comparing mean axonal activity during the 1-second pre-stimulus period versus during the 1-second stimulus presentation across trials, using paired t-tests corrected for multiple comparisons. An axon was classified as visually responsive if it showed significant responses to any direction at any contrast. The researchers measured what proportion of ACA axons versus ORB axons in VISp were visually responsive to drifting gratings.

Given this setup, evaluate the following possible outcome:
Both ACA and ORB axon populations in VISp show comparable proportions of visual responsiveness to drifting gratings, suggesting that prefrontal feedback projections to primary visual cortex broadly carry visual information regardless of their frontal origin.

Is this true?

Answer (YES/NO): NO